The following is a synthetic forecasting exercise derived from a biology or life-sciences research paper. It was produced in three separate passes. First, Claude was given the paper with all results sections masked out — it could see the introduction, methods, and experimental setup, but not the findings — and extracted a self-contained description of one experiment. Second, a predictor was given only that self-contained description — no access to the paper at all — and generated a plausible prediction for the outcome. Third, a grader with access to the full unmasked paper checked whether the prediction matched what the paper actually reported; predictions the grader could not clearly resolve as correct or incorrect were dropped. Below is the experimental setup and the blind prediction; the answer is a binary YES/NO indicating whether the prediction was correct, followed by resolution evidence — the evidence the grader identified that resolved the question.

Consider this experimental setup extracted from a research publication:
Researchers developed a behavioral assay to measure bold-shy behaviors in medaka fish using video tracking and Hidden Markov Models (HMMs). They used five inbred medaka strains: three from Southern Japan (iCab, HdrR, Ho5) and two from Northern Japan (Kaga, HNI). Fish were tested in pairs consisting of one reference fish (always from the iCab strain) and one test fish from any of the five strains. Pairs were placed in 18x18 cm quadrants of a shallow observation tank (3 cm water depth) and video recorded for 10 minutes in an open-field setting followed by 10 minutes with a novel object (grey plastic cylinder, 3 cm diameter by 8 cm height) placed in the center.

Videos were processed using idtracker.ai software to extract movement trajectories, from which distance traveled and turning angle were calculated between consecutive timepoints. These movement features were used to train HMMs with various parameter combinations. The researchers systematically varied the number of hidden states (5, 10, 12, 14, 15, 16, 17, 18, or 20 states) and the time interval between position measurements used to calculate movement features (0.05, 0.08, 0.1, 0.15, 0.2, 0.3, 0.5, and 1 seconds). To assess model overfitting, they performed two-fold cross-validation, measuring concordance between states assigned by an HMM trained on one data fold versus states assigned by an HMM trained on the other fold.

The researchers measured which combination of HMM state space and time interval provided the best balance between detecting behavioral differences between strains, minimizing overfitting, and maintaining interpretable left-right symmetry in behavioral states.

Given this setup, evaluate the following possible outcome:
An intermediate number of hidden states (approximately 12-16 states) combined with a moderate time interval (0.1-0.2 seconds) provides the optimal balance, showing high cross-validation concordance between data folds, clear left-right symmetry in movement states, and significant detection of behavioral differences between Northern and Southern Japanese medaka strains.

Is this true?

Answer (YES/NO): NO